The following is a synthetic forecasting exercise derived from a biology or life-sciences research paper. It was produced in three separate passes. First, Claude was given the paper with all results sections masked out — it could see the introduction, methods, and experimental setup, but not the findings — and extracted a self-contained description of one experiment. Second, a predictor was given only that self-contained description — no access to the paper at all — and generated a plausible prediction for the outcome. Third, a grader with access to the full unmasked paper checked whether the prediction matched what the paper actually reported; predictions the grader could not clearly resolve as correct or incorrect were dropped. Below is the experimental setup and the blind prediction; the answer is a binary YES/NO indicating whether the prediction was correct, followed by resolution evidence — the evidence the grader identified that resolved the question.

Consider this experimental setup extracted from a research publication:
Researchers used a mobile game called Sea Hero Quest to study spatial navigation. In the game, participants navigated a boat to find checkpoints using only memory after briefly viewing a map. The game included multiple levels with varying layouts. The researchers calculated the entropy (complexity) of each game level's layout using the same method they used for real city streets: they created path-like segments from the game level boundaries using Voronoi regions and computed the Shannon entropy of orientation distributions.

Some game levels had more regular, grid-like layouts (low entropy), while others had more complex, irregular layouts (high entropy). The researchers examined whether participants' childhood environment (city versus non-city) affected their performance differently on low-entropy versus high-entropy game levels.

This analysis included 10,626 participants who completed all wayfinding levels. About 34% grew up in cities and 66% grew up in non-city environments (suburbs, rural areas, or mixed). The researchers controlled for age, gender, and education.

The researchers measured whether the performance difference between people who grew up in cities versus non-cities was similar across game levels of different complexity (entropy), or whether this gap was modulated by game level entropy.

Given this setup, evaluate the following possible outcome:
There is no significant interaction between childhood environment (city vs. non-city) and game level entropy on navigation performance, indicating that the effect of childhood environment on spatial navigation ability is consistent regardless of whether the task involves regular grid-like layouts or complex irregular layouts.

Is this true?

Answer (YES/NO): NO